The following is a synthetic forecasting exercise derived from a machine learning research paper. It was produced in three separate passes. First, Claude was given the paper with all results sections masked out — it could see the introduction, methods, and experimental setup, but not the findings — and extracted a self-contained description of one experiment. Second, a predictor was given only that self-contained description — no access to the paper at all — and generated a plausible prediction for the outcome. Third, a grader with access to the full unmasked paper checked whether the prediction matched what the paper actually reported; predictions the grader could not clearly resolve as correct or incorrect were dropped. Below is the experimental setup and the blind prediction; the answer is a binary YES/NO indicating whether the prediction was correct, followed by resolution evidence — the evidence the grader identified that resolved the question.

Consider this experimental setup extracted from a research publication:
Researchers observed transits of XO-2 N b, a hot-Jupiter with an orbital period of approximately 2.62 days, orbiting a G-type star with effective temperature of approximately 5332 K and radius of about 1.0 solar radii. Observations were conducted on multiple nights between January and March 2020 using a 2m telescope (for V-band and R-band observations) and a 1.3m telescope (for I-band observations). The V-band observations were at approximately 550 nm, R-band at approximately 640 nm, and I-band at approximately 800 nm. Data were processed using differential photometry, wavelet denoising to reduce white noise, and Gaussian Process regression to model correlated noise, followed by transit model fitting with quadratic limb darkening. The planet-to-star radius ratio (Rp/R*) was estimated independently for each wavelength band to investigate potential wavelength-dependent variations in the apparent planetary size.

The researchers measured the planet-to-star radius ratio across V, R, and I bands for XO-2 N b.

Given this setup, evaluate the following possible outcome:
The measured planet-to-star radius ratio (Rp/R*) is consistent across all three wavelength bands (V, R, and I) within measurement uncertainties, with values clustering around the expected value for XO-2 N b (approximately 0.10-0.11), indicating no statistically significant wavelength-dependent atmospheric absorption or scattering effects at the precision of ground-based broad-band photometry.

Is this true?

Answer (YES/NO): NO